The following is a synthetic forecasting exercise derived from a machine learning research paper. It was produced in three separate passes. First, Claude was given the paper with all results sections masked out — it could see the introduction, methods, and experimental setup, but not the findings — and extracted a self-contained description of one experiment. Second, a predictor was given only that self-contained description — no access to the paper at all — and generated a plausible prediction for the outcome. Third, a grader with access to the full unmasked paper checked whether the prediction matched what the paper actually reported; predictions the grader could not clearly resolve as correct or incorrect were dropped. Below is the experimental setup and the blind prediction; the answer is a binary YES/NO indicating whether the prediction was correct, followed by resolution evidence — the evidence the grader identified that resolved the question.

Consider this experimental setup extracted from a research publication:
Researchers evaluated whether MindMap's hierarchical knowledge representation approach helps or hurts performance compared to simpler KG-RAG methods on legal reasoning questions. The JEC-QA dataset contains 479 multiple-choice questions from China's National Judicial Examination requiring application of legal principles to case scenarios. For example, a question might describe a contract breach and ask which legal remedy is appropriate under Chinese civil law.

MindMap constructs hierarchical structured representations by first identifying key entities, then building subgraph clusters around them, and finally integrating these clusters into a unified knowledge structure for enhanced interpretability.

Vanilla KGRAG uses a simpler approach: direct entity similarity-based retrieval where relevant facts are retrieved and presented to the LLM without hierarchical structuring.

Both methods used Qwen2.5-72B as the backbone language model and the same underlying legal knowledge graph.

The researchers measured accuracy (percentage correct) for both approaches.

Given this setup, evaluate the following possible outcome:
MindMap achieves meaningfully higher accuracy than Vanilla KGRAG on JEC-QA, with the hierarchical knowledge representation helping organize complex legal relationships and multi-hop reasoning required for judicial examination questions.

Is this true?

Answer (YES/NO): NO